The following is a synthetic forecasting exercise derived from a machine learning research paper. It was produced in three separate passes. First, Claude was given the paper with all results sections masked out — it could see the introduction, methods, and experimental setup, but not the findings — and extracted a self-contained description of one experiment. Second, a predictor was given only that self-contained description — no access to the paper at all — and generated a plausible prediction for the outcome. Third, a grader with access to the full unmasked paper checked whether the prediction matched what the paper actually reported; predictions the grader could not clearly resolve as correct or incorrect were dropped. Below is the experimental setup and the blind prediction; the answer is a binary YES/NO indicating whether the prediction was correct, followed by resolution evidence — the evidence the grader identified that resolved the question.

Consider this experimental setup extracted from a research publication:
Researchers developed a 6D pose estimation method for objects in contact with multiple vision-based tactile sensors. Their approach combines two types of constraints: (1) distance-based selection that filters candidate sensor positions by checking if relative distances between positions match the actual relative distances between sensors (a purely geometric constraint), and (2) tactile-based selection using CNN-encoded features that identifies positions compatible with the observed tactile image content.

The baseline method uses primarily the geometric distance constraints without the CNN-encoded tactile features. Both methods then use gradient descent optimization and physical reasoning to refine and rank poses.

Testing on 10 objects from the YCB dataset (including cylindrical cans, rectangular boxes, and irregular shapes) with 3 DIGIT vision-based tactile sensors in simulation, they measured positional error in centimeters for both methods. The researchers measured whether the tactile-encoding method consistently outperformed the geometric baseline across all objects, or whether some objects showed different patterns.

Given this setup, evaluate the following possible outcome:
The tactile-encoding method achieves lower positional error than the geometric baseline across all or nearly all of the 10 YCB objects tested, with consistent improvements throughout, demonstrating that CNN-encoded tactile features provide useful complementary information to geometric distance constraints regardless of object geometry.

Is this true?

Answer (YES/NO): YES